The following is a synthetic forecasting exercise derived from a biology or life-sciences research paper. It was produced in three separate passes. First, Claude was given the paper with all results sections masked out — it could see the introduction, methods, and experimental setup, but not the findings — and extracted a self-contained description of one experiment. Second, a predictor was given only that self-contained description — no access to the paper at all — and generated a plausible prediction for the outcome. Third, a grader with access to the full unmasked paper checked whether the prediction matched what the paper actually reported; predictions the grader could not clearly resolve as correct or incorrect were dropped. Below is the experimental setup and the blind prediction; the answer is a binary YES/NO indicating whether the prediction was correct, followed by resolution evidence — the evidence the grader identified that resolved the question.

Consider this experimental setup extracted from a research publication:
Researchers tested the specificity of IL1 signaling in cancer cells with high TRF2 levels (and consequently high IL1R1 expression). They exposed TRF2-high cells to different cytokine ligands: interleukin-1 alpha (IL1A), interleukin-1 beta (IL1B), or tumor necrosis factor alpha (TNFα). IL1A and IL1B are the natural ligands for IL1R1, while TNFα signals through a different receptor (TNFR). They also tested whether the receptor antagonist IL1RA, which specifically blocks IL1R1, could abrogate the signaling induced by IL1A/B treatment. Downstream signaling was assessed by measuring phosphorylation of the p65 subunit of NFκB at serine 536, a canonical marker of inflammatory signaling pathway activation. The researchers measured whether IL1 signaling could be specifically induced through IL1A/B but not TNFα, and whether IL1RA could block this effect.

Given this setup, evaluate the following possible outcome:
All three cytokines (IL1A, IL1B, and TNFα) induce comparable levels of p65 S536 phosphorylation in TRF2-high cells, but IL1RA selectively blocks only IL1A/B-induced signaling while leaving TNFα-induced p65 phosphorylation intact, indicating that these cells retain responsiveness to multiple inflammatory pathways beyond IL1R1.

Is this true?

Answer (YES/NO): YES